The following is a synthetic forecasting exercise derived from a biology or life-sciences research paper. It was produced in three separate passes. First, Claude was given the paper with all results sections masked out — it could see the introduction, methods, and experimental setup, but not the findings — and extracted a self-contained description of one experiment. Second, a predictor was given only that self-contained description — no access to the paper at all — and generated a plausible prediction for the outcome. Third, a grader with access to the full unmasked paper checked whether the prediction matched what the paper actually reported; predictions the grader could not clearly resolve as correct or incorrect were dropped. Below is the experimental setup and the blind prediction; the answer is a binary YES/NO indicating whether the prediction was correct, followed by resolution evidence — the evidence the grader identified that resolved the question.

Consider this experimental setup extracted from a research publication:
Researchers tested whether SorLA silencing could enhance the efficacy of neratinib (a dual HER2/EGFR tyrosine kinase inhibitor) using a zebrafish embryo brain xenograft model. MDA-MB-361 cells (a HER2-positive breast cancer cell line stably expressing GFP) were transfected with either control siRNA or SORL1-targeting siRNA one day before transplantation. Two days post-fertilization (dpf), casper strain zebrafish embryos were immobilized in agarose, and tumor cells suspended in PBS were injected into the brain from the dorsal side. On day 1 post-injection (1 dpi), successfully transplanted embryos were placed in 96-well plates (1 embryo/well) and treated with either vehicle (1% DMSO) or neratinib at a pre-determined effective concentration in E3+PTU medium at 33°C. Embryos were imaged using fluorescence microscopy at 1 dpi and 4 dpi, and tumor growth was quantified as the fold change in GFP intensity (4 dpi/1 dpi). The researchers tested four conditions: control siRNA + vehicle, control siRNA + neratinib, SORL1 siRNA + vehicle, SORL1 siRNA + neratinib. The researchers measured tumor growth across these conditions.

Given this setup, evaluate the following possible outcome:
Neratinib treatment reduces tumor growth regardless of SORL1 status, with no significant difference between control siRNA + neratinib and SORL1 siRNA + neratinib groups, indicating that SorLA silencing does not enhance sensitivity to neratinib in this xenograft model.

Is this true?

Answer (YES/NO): NO